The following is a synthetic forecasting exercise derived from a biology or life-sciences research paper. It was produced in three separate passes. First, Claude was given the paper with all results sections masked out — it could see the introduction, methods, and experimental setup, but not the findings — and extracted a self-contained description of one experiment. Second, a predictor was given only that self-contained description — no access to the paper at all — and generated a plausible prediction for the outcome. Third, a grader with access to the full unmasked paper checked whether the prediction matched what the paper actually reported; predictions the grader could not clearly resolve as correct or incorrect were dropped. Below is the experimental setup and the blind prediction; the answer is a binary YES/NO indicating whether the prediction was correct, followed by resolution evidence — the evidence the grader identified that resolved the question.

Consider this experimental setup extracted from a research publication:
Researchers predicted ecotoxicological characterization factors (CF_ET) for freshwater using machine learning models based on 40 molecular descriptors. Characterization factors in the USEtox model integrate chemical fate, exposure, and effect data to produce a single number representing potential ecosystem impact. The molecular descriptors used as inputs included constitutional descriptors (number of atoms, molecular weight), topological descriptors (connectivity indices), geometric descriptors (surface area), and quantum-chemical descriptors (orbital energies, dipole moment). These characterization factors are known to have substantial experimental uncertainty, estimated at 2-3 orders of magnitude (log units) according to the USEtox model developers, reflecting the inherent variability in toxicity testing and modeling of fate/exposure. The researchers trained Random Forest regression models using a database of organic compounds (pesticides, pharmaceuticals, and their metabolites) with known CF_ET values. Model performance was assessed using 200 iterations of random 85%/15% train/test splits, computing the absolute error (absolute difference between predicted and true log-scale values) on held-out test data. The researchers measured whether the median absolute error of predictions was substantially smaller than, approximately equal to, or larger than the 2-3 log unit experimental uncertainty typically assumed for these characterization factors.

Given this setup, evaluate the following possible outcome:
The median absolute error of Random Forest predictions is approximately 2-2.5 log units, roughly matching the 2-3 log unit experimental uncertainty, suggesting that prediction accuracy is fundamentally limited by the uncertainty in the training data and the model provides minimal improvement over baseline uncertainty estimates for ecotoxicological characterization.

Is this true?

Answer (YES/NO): NO